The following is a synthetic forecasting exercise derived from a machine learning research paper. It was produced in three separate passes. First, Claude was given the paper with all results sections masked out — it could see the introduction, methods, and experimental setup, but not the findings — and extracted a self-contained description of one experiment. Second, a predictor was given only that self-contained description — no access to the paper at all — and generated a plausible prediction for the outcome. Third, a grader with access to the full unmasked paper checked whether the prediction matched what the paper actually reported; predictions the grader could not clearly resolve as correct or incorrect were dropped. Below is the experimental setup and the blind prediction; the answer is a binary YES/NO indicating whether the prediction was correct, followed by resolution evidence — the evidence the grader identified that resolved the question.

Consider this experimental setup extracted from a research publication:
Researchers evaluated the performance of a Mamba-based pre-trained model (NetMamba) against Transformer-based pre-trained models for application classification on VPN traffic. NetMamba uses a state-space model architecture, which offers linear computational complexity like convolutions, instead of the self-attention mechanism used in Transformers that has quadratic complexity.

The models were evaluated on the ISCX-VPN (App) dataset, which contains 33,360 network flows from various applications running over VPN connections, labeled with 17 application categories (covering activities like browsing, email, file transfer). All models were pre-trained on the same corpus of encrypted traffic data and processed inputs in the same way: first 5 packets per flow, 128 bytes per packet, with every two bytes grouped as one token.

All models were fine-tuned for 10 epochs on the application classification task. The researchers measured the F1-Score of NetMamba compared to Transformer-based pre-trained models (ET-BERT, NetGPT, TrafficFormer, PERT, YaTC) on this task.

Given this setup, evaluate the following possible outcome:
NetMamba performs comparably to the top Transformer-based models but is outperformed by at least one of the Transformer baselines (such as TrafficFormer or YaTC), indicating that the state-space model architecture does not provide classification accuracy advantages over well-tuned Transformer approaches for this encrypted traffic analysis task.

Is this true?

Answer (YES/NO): NO